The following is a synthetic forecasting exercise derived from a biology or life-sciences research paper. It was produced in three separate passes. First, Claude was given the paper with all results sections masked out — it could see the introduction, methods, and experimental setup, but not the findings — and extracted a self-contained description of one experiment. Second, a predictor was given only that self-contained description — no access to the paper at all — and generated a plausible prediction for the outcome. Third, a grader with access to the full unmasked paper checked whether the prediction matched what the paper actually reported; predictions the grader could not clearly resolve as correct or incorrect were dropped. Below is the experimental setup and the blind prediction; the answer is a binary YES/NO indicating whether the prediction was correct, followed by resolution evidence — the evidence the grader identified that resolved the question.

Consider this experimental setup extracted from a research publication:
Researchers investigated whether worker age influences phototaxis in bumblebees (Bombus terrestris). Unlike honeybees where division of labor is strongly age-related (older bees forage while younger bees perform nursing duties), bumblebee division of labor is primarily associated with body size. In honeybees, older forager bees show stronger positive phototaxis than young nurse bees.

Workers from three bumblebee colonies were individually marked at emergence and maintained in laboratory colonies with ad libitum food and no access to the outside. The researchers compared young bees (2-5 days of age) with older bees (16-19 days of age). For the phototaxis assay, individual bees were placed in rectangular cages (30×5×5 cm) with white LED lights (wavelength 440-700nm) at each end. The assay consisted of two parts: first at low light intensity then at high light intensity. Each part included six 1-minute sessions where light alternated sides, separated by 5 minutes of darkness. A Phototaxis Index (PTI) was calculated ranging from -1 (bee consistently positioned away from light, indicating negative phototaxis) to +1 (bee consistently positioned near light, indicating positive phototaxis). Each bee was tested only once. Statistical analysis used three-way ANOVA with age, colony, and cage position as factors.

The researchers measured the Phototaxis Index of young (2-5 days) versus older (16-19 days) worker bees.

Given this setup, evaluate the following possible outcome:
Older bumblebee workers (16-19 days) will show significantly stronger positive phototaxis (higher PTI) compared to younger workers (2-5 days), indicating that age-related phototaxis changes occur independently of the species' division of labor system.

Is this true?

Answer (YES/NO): NO